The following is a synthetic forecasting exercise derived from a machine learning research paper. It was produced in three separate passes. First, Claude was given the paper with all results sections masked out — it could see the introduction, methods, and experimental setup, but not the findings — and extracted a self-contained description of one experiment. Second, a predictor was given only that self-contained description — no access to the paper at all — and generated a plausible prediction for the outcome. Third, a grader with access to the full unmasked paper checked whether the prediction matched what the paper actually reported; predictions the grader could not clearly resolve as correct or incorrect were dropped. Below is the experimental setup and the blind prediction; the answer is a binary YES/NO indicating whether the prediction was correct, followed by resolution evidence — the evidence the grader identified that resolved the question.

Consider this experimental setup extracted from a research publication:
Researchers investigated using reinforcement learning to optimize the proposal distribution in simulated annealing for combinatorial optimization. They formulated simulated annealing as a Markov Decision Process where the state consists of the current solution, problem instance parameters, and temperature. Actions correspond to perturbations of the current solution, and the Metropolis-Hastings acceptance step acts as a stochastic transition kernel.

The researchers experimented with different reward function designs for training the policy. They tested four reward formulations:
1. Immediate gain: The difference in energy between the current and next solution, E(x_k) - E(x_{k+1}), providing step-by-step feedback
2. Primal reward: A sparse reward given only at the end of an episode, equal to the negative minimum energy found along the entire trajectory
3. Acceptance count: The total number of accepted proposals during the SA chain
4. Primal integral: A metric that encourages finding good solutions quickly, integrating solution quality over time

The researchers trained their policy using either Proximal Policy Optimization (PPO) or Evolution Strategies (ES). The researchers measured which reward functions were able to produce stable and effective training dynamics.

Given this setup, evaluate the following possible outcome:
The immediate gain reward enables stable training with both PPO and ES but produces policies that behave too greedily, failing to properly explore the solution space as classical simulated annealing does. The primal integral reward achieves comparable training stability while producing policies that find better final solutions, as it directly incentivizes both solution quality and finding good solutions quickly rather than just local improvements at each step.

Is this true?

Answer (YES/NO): NO